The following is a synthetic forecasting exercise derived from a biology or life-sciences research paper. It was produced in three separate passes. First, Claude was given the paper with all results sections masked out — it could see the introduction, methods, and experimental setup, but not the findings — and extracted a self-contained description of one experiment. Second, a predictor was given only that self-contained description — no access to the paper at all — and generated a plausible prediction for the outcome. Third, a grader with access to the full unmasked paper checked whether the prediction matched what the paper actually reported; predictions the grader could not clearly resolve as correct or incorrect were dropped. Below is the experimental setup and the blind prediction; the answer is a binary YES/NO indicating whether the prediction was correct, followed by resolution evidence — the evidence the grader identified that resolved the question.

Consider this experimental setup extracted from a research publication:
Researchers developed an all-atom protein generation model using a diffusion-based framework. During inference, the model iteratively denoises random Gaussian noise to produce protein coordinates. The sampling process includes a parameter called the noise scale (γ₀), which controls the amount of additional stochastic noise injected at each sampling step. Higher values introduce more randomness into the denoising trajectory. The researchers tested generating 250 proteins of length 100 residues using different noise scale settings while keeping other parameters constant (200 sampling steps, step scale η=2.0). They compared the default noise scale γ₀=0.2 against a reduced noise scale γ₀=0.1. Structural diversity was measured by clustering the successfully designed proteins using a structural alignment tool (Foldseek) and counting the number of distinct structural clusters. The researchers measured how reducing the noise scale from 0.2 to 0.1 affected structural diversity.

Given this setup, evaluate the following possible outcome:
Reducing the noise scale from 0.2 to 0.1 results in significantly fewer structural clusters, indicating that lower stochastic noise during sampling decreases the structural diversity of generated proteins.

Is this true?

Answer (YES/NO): YES